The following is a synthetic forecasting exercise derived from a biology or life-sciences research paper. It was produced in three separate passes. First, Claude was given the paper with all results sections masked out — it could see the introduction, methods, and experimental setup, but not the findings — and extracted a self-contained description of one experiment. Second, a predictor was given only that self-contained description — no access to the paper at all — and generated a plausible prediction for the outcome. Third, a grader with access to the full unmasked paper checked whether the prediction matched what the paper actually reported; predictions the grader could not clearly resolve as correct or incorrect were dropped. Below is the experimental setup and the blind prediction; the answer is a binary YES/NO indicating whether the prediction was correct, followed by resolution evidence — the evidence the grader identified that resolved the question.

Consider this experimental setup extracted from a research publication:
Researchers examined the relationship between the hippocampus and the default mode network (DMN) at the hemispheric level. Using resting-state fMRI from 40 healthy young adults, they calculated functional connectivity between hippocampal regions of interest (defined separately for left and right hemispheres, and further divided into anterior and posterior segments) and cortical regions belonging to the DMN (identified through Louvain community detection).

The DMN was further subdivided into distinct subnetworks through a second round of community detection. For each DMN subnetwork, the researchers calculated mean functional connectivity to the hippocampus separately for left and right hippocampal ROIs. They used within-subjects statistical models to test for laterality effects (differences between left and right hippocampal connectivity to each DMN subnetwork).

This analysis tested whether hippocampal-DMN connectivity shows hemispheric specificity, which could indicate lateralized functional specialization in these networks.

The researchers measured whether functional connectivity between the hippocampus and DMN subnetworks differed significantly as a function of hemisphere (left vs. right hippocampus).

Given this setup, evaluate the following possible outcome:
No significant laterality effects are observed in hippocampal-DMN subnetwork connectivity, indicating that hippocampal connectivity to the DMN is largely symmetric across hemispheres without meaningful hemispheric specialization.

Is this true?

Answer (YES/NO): NO